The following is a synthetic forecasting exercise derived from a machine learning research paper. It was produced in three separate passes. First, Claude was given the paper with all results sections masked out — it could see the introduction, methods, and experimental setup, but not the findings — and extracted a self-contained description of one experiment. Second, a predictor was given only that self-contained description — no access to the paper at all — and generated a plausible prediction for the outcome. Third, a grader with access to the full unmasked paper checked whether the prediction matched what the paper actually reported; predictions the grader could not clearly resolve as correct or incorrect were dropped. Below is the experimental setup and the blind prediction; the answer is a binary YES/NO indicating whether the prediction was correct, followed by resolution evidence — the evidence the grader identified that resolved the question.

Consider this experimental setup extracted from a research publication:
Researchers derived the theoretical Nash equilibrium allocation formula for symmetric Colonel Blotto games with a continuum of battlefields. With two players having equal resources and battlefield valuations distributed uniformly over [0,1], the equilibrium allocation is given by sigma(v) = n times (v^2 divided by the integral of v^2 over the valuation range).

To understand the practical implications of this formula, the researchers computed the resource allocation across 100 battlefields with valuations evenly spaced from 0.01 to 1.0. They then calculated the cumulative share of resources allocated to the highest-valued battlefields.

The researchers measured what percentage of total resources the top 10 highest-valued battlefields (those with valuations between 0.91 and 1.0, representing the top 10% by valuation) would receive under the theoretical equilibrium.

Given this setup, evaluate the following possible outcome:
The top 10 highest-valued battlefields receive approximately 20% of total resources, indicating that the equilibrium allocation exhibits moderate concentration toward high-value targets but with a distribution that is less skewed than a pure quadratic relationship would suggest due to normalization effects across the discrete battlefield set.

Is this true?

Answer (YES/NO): NO